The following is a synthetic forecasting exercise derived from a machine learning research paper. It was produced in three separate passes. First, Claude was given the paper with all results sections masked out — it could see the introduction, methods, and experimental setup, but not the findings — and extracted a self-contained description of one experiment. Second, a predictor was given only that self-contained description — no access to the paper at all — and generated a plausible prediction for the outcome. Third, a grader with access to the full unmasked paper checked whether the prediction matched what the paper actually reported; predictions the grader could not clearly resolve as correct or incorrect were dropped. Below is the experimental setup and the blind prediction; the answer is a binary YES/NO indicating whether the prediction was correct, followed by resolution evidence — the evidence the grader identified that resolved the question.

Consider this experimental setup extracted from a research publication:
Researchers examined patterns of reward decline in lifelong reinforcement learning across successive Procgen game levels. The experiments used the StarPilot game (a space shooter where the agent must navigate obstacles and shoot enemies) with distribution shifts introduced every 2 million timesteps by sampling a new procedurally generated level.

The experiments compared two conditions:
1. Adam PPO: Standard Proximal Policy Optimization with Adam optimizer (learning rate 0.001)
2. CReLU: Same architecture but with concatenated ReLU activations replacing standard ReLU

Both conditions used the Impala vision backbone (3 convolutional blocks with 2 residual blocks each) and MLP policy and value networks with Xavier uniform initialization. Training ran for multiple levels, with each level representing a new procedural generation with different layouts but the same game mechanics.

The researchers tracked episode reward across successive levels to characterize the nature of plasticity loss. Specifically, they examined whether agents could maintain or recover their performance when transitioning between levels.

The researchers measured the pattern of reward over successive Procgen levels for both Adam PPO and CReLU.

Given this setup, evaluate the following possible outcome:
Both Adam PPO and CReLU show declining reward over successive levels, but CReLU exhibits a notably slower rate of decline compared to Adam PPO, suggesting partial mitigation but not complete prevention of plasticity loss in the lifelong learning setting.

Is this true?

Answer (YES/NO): NO